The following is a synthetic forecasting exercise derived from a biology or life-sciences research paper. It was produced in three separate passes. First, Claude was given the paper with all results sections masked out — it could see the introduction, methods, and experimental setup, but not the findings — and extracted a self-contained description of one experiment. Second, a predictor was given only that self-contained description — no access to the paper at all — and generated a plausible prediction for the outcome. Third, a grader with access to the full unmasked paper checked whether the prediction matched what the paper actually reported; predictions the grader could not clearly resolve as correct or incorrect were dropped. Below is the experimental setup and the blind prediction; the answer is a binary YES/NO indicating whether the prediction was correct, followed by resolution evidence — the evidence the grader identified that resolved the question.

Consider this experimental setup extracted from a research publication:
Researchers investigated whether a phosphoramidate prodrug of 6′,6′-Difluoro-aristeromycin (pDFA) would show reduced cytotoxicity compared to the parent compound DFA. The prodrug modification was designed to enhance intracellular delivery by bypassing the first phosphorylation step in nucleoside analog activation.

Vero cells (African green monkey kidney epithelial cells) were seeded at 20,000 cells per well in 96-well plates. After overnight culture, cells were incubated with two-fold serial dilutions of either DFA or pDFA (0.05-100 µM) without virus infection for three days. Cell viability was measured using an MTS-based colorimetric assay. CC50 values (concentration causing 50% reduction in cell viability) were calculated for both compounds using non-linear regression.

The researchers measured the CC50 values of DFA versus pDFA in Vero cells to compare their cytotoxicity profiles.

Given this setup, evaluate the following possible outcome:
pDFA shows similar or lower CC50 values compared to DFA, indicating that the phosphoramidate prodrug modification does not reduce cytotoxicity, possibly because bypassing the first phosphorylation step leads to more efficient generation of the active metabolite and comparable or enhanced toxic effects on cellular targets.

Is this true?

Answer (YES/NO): NO